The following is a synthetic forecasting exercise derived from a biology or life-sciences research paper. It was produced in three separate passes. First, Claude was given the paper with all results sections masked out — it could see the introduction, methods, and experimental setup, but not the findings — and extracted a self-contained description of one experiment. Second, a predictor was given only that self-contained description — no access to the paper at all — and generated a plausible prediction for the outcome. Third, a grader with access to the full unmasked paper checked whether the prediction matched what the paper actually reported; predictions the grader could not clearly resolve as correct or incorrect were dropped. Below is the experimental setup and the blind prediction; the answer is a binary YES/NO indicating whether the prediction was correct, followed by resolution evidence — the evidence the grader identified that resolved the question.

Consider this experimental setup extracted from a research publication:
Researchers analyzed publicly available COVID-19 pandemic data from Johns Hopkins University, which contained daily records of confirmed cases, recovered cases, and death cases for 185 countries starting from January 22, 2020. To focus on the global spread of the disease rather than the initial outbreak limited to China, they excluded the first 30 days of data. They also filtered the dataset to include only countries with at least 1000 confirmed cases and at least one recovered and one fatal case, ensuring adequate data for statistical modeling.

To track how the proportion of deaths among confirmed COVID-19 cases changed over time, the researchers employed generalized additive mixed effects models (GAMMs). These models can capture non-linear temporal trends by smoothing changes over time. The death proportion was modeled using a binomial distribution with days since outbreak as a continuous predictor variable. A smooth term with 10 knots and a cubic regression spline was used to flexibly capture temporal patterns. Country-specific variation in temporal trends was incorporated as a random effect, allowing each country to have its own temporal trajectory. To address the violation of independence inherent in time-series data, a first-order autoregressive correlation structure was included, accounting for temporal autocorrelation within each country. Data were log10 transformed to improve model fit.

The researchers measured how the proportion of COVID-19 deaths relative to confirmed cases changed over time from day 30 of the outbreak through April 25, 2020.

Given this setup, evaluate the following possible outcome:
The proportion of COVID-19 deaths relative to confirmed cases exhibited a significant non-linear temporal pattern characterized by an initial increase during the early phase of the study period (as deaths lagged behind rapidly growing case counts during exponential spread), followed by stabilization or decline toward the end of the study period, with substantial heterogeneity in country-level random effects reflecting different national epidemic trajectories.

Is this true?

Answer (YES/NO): NO